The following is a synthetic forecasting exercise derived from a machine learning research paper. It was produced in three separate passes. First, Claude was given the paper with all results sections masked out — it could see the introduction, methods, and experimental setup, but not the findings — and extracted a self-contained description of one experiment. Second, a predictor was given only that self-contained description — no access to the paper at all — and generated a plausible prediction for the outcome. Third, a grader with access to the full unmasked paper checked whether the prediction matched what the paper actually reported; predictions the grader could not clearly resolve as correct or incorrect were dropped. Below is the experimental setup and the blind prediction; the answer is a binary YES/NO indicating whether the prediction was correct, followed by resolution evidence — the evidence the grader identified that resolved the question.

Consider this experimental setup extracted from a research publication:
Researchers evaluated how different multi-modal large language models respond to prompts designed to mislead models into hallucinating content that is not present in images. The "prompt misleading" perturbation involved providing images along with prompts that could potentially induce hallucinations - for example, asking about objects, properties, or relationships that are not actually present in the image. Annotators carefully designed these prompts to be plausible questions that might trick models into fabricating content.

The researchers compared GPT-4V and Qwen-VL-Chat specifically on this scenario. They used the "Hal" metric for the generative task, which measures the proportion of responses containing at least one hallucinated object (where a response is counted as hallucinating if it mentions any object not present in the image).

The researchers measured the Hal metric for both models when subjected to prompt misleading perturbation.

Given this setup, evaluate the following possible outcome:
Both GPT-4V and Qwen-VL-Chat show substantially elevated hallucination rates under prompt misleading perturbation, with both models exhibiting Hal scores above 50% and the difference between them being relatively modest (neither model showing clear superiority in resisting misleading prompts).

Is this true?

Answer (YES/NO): NO